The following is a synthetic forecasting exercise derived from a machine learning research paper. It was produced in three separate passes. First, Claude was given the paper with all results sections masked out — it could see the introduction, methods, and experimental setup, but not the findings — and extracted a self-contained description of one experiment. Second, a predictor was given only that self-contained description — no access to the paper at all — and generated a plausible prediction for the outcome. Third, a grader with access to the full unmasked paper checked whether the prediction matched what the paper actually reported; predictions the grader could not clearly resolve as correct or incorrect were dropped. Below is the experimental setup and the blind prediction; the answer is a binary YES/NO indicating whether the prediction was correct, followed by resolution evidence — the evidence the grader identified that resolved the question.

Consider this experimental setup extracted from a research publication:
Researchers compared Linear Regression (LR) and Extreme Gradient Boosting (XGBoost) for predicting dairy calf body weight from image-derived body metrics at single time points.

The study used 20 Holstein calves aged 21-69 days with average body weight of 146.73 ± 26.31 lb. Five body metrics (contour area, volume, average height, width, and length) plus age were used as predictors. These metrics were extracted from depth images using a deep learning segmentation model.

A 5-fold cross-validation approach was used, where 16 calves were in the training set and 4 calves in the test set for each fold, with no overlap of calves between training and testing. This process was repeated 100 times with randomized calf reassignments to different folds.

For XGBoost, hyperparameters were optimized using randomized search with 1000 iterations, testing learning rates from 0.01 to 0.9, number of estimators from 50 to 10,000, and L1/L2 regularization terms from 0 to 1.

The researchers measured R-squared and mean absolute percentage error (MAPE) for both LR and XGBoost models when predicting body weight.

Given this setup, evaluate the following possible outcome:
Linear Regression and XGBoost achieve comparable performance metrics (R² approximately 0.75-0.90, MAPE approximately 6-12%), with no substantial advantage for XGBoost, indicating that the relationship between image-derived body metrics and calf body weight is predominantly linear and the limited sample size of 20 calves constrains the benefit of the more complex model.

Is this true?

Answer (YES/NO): NO